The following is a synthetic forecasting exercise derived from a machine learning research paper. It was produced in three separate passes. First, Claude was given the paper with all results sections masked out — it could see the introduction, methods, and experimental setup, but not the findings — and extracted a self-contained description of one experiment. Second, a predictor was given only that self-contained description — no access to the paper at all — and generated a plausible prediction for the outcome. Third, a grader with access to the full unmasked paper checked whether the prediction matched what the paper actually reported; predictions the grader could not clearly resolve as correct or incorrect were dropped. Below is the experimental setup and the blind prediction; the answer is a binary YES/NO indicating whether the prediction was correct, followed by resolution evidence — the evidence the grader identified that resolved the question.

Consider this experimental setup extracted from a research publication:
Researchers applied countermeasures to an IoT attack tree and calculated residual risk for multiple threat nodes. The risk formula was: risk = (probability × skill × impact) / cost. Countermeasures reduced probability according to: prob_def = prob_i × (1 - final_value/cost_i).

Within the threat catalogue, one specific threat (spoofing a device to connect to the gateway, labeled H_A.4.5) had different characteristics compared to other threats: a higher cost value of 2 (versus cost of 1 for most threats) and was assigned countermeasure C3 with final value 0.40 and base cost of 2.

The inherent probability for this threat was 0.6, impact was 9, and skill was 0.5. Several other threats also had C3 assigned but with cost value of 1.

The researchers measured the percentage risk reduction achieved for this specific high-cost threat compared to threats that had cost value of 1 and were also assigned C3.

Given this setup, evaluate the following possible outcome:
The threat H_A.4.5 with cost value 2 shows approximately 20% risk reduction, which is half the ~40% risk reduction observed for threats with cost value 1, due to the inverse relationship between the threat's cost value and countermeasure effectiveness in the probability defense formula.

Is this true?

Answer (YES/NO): YES